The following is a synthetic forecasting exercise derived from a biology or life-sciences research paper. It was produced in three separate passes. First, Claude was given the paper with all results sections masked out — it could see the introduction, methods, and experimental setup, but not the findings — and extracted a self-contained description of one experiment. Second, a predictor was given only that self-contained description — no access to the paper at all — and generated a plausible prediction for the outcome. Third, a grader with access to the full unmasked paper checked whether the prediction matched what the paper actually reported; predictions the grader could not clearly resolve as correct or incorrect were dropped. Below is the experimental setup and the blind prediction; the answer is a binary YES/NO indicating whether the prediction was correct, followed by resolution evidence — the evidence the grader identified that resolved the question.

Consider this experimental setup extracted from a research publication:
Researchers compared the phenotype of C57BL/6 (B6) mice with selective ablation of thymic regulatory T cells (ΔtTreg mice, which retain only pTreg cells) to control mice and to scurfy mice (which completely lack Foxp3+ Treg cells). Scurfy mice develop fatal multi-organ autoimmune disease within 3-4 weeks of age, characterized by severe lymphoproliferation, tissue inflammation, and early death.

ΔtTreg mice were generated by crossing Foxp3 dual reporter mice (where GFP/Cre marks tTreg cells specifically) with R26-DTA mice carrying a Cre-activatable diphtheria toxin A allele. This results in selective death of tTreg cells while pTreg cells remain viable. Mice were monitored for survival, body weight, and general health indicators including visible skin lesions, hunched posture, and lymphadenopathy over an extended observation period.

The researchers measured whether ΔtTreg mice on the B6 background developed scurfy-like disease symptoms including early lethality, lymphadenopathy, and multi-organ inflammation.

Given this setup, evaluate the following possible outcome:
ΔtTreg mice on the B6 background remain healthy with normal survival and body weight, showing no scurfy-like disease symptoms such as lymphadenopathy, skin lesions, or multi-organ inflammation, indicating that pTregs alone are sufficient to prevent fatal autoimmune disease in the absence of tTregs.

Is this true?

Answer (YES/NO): NO